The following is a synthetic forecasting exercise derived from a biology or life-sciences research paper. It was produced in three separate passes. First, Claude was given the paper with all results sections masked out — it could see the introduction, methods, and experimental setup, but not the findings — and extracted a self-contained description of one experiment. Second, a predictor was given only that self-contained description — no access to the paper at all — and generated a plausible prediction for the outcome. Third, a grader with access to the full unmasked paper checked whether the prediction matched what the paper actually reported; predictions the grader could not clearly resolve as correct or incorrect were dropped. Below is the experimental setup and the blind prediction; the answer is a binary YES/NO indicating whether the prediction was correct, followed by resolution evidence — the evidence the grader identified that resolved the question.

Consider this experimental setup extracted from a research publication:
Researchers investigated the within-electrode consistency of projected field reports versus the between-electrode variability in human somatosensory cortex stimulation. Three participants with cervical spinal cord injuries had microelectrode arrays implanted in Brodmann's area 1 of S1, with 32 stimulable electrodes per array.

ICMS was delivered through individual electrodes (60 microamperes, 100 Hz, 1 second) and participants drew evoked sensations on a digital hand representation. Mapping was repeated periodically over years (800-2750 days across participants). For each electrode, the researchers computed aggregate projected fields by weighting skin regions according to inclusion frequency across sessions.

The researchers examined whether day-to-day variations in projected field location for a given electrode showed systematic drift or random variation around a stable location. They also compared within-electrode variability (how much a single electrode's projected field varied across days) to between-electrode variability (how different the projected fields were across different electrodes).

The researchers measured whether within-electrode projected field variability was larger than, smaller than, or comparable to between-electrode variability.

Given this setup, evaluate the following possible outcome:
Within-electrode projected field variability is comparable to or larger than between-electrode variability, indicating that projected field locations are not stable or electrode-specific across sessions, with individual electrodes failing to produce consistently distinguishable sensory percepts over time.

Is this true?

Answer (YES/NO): NO